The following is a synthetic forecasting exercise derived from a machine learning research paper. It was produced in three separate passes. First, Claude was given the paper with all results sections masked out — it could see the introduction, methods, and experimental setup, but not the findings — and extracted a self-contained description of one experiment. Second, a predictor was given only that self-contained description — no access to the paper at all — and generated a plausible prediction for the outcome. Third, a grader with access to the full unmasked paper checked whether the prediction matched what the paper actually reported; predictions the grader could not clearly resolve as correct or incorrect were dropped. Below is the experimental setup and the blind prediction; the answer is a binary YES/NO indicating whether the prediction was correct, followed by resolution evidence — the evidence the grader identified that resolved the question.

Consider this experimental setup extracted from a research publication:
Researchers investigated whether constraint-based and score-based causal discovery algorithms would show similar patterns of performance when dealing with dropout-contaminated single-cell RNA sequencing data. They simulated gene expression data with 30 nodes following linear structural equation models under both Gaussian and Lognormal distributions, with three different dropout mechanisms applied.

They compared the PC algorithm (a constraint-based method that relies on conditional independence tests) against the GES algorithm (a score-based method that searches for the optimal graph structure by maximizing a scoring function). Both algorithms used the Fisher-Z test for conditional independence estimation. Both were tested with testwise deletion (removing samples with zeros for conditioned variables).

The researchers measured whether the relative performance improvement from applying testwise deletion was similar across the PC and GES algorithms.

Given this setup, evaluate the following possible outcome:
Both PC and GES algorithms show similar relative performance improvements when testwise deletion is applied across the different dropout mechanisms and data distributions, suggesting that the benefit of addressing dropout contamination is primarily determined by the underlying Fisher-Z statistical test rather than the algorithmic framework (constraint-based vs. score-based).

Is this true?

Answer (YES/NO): NO